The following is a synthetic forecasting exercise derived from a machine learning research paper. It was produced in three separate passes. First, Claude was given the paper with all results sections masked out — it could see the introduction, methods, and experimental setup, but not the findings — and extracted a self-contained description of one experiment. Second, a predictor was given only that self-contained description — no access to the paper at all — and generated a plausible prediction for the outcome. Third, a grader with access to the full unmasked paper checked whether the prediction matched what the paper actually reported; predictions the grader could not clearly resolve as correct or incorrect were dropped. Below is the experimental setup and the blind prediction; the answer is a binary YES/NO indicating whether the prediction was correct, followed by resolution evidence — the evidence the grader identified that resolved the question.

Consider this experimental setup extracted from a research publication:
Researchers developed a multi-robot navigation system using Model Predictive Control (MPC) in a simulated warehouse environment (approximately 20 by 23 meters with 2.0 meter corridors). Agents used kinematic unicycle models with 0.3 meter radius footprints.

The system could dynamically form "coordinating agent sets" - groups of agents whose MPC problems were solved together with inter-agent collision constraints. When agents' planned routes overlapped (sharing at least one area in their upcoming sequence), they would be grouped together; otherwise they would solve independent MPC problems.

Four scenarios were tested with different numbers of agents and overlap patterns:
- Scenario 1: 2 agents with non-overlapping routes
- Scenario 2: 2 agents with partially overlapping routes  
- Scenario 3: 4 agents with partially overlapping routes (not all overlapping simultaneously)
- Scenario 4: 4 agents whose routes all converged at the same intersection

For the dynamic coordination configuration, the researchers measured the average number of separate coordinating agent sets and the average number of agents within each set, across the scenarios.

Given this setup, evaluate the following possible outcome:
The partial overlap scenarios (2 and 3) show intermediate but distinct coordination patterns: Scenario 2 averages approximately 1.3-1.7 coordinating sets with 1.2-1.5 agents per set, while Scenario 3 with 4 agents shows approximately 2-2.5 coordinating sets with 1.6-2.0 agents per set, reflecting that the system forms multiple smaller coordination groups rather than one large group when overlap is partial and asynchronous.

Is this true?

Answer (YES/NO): NO